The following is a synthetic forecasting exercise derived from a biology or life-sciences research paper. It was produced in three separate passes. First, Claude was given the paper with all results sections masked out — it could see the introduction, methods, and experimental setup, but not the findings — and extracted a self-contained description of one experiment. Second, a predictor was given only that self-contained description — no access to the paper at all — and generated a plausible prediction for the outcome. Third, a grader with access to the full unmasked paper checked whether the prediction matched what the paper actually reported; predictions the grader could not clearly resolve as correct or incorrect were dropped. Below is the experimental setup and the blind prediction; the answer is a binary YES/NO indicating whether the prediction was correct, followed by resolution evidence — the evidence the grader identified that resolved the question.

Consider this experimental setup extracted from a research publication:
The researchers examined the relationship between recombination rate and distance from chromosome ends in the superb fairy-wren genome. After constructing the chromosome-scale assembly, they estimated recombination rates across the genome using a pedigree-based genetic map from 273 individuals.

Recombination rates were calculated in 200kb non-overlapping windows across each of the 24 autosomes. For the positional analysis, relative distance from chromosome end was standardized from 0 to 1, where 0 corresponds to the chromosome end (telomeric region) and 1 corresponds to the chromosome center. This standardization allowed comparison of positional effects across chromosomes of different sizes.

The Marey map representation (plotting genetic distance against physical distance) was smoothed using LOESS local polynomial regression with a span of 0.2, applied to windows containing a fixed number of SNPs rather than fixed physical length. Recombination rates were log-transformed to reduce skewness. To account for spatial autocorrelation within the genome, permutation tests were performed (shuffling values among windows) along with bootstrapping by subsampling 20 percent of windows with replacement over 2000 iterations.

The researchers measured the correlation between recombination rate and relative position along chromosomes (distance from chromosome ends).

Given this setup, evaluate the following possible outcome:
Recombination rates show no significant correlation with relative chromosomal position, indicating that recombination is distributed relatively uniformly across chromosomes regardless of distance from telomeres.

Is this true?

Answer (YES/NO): NO